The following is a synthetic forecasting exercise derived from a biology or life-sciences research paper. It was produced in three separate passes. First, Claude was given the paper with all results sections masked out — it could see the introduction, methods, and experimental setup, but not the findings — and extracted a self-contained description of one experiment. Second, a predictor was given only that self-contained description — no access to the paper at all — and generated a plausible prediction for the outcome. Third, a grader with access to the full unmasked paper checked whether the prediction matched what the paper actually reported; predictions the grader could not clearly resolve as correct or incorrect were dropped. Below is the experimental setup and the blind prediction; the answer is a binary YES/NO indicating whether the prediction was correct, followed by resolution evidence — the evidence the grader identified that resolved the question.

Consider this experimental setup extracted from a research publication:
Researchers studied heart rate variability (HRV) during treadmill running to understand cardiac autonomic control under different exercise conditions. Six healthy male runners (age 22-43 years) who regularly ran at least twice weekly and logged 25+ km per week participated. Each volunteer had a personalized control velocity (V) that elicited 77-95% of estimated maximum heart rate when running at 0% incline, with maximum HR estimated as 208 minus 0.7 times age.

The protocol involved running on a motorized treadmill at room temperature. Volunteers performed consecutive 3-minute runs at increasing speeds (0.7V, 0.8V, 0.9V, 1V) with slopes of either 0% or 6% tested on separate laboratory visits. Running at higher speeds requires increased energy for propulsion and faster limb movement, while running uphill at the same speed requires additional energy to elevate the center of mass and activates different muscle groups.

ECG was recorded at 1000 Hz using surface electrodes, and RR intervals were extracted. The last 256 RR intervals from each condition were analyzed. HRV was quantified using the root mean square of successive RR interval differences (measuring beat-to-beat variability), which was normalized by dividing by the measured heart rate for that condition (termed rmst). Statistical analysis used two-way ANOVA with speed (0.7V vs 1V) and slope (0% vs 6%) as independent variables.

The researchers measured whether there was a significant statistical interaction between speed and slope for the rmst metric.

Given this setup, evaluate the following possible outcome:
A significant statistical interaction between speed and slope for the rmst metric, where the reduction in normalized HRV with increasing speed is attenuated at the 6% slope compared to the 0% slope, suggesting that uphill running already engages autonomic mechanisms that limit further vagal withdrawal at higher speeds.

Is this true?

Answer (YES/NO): YES